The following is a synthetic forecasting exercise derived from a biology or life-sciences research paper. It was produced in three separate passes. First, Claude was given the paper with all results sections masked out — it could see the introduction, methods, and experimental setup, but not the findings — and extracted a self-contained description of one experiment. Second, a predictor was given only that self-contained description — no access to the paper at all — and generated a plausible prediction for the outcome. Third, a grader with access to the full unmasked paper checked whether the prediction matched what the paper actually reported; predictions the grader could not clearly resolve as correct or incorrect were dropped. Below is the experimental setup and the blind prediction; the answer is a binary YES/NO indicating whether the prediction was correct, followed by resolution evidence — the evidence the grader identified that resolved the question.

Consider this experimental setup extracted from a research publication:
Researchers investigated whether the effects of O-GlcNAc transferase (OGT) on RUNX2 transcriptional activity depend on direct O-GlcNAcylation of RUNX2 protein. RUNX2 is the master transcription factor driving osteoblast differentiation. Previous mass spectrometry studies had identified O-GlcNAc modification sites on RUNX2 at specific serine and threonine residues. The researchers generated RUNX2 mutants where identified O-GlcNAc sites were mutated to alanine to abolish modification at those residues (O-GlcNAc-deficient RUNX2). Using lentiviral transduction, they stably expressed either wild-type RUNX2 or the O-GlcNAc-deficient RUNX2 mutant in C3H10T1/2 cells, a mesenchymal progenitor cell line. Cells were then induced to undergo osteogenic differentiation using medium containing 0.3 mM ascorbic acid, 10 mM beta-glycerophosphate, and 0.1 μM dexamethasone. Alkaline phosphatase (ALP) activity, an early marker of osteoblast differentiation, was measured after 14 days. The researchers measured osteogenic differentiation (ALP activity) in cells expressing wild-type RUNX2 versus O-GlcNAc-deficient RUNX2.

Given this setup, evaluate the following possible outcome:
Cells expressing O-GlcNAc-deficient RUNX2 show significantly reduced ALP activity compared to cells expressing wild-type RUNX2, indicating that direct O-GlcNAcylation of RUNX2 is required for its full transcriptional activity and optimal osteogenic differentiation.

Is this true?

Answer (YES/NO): YES